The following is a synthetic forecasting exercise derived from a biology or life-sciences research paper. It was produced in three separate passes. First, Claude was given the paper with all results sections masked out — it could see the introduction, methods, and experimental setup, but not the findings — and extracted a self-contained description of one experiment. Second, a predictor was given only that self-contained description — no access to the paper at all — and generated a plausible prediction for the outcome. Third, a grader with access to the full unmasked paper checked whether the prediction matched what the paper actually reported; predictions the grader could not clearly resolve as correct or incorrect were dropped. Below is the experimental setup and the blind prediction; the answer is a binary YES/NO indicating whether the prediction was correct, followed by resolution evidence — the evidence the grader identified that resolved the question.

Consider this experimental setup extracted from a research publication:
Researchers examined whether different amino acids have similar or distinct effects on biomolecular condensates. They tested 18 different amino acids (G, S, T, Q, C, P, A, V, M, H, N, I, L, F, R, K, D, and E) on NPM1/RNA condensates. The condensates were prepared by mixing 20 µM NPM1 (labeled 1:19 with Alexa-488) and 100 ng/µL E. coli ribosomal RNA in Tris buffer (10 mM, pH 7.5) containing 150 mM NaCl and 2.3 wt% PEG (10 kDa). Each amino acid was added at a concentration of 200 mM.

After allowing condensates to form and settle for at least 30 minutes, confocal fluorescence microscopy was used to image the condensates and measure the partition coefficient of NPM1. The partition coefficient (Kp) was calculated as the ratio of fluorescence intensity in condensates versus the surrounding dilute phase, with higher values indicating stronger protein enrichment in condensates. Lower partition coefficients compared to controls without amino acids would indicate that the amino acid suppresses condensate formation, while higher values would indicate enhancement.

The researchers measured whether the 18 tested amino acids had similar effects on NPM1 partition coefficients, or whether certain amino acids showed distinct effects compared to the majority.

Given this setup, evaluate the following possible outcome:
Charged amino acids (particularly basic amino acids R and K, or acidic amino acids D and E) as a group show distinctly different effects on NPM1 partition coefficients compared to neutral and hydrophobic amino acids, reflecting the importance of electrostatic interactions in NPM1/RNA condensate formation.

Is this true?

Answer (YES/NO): NO